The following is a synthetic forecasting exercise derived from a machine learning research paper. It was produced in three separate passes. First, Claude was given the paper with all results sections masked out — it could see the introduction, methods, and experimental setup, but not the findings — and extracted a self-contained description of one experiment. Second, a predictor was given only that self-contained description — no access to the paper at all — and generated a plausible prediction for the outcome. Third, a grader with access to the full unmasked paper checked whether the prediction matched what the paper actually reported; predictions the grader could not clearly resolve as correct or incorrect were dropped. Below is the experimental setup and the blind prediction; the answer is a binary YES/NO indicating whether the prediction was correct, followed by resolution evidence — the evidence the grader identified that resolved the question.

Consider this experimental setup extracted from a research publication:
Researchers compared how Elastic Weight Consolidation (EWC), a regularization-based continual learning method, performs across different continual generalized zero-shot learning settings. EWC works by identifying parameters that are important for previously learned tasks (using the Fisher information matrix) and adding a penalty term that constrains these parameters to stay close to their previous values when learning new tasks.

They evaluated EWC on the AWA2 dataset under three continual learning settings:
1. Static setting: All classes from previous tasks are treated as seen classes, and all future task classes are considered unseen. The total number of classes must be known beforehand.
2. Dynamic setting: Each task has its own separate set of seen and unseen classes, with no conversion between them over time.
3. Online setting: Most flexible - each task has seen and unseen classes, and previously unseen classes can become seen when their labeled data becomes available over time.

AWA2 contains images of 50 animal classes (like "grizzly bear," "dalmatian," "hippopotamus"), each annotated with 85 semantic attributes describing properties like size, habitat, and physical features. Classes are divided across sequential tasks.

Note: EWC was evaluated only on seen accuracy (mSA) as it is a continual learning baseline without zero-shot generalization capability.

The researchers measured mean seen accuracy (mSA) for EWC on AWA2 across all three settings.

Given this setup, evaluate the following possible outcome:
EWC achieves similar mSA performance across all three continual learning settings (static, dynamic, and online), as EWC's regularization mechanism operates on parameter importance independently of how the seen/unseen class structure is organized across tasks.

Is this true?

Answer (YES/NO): NO